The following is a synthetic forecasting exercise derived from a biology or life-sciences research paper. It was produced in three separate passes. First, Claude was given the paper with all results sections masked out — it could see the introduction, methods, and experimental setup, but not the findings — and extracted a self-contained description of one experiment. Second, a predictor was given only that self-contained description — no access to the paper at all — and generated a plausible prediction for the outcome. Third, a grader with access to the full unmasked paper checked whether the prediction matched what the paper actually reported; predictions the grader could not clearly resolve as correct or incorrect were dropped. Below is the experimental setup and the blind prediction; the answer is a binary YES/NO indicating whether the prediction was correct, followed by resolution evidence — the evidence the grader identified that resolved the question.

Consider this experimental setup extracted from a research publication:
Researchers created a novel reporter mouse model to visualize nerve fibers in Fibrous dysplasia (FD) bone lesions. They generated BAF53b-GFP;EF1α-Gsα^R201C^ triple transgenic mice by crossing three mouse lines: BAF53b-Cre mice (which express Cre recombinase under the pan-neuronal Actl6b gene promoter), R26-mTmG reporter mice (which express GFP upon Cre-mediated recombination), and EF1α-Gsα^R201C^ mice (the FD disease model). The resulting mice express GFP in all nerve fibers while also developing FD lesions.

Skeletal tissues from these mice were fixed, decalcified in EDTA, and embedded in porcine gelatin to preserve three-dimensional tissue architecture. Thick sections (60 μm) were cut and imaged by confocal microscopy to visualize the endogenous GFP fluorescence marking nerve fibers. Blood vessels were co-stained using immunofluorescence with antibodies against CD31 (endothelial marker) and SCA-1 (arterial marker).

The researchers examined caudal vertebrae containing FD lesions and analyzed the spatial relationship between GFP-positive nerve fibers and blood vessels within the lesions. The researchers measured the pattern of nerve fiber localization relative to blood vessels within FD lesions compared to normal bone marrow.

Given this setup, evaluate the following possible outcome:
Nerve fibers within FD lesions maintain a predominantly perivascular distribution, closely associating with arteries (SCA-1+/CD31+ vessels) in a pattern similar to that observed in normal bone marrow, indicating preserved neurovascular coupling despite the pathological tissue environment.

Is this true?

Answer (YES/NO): YES